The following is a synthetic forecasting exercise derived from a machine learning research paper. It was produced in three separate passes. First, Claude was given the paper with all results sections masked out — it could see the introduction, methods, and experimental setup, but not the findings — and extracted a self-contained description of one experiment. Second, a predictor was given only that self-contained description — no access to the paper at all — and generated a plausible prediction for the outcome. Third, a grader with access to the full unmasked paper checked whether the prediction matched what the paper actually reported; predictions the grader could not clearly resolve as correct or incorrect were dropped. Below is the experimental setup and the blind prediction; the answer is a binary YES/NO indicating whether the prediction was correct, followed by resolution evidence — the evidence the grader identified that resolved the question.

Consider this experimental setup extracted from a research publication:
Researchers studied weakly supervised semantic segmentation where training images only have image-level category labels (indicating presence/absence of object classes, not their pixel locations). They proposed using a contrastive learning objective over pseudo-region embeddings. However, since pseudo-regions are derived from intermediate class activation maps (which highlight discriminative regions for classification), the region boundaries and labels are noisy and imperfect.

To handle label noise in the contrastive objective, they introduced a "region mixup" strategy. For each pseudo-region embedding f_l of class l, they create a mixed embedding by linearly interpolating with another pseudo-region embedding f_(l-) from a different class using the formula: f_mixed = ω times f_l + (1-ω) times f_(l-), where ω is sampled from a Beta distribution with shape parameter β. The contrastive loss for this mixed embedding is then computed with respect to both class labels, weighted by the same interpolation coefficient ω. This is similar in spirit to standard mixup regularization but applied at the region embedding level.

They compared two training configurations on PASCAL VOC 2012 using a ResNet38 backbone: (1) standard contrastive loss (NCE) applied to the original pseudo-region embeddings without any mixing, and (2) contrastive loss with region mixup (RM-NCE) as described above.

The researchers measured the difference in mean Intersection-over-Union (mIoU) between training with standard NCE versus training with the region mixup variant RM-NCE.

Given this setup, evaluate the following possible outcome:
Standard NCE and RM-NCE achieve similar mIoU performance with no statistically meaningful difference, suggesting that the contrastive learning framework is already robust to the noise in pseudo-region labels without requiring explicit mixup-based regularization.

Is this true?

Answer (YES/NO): NO